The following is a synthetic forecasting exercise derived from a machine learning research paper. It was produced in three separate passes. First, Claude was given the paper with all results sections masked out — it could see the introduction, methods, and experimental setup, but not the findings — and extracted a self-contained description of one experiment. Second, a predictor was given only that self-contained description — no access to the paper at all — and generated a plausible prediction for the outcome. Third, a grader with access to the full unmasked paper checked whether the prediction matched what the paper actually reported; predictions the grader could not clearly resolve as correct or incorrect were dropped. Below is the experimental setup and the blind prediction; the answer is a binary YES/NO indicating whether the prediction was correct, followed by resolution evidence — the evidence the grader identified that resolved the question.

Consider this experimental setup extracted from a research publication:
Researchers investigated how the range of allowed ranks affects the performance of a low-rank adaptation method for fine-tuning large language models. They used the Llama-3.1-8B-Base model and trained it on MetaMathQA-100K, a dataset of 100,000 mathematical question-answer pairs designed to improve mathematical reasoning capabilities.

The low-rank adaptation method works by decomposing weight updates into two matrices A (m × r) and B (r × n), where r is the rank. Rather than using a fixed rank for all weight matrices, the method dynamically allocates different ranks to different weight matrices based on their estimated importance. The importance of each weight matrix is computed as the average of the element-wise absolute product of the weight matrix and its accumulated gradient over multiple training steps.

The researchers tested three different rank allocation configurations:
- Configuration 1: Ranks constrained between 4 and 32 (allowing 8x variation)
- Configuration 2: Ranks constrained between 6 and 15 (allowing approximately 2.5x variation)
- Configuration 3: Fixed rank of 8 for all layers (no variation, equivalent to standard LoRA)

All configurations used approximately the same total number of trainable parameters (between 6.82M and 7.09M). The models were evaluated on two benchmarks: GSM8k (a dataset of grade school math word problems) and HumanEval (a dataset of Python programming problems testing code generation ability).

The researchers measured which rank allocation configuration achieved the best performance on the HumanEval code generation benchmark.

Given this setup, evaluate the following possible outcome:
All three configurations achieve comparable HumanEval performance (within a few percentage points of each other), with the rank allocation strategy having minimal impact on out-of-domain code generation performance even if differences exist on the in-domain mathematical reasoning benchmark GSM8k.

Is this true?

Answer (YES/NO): NO